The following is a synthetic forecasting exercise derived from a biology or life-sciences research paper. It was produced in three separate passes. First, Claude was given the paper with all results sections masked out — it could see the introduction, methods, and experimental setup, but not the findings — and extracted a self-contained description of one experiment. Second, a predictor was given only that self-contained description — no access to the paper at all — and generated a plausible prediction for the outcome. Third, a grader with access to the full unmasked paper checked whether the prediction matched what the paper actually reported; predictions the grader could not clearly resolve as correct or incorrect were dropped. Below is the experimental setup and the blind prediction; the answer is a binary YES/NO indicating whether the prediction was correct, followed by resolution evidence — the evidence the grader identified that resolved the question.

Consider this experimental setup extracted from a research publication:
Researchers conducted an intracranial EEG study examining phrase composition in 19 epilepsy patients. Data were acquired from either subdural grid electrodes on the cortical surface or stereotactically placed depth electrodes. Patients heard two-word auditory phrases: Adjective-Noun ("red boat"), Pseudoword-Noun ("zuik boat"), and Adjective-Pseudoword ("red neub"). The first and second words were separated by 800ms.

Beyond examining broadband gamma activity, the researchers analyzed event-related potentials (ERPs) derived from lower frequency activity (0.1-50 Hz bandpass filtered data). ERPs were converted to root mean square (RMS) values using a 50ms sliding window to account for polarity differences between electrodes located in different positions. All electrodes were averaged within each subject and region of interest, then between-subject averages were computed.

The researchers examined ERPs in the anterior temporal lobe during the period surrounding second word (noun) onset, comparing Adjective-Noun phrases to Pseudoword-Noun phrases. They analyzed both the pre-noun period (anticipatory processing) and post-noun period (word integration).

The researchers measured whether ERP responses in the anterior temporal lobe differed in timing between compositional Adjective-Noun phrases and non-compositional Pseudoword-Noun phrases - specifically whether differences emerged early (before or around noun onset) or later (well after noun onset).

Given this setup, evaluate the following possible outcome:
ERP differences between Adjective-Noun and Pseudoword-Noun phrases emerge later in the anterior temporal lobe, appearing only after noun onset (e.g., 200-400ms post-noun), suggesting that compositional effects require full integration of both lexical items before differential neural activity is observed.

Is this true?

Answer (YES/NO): YES